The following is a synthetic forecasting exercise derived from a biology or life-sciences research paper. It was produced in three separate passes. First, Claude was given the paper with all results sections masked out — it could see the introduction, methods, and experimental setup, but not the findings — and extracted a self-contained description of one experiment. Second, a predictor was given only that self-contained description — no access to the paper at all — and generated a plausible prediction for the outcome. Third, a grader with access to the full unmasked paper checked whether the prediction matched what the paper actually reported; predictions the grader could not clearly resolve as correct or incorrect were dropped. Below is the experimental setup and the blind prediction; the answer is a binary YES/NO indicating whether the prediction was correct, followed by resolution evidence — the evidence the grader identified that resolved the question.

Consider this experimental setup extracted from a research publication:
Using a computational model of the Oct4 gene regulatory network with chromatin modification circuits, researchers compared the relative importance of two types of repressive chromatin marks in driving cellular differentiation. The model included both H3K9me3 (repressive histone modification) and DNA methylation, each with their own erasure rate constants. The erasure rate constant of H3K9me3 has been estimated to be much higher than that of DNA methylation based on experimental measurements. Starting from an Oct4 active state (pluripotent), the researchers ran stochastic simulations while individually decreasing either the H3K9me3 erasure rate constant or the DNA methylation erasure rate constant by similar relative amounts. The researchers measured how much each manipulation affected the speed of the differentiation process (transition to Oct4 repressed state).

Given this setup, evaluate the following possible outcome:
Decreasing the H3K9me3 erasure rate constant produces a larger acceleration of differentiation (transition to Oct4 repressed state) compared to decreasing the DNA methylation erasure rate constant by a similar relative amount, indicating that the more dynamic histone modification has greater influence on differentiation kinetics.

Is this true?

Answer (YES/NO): NO